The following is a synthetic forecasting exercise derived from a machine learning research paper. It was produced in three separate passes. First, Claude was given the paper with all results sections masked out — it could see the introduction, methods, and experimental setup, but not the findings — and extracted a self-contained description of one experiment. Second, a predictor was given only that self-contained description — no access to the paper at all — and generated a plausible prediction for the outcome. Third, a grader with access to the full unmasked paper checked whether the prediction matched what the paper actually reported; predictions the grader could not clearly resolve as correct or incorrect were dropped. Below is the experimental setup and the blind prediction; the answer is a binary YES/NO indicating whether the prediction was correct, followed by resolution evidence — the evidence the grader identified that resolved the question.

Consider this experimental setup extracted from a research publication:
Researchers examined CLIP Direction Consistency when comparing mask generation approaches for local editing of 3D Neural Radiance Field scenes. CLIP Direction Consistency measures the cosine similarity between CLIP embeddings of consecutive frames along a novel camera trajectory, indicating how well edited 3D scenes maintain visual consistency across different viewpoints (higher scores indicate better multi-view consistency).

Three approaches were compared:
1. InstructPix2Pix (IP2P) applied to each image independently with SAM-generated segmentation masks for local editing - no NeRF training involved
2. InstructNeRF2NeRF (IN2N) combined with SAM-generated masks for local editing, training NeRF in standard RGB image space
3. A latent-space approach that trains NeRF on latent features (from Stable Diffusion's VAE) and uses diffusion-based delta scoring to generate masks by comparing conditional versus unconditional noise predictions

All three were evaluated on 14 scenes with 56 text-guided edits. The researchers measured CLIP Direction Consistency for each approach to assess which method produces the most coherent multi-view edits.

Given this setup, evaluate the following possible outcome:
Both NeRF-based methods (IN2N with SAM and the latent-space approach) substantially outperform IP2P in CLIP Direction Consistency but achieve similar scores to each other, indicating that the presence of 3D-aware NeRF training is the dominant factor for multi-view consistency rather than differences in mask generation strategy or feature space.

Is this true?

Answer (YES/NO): YES